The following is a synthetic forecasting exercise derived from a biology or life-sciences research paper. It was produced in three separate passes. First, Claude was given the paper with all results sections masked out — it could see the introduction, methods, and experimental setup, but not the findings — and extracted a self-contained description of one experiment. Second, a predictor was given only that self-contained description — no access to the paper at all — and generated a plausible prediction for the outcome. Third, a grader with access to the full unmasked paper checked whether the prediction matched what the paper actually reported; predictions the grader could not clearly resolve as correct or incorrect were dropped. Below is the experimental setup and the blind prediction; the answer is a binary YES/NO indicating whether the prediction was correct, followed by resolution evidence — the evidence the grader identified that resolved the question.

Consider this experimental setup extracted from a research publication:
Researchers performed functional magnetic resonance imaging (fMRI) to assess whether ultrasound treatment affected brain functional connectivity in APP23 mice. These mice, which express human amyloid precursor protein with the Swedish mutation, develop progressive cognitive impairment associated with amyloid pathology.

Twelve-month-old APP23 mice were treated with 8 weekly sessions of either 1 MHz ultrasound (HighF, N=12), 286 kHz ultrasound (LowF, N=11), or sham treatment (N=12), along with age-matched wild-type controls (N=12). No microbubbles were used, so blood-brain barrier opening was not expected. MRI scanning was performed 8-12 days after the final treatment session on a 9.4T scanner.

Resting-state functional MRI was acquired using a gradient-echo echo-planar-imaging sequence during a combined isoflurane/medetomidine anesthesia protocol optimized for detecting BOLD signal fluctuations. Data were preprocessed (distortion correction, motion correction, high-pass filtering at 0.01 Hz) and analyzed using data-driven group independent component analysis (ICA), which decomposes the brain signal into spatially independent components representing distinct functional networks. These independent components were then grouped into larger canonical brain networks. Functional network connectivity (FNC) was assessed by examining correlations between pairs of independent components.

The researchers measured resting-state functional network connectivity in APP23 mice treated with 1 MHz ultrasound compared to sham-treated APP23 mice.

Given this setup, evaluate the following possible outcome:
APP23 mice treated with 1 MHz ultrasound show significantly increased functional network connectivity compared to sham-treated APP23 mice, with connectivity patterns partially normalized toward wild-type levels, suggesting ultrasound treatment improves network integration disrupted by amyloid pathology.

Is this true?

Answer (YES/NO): NO